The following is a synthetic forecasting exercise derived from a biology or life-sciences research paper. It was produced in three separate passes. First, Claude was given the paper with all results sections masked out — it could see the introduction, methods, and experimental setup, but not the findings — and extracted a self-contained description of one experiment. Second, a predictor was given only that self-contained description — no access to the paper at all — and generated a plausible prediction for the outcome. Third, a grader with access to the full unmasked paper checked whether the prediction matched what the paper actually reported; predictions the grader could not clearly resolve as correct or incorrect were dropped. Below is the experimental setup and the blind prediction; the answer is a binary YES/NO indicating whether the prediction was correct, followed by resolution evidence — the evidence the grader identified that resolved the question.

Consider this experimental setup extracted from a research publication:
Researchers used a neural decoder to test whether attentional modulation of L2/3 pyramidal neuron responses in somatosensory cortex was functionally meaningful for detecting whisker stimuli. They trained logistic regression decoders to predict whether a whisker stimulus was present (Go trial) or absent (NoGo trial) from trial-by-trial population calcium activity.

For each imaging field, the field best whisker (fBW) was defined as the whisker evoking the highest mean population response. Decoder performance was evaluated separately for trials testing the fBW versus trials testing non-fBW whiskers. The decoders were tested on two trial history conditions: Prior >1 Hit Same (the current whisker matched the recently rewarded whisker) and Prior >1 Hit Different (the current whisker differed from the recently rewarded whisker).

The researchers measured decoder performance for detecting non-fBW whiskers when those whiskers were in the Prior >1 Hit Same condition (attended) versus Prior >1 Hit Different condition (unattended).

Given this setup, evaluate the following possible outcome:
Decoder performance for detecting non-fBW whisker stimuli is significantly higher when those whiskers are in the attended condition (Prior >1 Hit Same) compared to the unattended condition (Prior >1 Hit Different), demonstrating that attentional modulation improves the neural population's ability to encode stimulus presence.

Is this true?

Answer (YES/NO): YES